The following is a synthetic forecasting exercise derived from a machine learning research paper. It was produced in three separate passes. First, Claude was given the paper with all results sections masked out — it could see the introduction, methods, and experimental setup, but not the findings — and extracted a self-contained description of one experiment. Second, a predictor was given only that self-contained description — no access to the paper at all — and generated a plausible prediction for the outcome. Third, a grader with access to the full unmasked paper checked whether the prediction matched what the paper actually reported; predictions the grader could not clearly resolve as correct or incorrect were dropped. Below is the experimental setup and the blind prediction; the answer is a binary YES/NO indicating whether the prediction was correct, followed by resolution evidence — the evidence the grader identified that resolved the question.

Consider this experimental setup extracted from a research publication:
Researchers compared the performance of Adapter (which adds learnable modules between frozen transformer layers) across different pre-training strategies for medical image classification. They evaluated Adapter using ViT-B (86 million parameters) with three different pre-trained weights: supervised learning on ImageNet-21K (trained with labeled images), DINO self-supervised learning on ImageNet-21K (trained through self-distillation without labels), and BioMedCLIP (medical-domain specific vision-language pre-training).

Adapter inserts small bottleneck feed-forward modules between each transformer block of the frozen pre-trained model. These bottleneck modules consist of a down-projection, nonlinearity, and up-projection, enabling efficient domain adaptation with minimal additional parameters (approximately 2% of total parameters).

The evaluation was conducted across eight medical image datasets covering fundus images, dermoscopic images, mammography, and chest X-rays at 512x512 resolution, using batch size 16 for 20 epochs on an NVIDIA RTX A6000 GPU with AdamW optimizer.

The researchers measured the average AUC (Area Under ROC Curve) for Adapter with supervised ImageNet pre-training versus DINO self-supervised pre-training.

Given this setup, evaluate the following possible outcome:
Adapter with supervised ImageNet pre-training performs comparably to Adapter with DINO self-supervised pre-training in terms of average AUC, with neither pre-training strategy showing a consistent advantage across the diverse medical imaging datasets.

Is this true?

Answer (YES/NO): YES